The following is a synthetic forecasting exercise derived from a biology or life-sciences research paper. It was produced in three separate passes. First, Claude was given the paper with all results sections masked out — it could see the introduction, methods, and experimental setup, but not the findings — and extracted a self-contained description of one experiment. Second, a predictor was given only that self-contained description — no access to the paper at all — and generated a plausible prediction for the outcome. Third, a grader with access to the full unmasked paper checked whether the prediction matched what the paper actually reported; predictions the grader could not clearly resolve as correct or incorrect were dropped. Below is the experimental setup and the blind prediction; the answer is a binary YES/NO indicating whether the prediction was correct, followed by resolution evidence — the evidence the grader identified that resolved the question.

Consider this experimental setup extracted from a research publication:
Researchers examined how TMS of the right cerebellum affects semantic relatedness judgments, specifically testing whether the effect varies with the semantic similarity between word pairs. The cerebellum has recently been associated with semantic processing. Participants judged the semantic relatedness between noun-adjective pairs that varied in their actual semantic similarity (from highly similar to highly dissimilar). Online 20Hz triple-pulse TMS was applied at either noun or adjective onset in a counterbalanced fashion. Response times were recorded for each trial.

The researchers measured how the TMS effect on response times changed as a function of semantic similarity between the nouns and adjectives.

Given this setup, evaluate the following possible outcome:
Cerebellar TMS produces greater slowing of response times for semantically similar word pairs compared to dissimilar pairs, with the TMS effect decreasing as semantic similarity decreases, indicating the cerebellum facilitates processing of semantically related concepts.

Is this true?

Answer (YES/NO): YES